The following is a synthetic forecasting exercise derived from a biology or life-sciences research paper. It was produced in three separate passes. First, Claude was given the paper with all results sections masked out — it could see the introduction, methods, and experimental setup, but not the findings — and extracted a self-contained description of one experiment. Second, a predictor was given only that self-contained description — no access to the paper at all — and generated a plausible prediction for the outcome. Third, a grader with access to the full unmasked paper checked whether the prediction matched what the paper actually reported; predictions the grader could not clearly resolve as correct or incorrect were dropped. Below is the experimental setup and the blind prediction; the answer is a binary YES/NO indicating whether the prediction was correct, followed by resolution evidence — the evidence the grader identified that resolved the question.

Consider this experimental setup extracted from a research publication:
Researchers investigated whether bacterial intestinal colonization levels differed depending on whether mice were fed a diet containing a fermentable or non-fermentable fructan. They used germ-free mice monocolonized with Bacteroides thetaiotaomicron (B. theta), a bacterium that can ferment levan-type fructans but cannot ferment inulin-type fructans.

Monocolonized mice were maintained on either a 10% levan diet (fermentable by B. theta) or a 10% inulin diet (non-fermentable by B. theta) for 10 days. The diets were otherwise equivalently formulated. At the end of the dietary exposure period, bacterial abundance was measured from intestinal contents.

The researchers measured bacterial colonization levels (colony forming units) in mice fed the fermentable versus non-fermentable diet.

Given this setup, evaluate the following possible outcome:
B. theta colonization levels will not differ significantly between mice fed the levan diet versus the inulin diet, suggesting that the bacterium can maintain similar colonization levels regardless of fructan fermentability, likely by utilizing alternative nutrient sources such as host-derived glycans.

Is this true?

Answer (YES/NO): YES